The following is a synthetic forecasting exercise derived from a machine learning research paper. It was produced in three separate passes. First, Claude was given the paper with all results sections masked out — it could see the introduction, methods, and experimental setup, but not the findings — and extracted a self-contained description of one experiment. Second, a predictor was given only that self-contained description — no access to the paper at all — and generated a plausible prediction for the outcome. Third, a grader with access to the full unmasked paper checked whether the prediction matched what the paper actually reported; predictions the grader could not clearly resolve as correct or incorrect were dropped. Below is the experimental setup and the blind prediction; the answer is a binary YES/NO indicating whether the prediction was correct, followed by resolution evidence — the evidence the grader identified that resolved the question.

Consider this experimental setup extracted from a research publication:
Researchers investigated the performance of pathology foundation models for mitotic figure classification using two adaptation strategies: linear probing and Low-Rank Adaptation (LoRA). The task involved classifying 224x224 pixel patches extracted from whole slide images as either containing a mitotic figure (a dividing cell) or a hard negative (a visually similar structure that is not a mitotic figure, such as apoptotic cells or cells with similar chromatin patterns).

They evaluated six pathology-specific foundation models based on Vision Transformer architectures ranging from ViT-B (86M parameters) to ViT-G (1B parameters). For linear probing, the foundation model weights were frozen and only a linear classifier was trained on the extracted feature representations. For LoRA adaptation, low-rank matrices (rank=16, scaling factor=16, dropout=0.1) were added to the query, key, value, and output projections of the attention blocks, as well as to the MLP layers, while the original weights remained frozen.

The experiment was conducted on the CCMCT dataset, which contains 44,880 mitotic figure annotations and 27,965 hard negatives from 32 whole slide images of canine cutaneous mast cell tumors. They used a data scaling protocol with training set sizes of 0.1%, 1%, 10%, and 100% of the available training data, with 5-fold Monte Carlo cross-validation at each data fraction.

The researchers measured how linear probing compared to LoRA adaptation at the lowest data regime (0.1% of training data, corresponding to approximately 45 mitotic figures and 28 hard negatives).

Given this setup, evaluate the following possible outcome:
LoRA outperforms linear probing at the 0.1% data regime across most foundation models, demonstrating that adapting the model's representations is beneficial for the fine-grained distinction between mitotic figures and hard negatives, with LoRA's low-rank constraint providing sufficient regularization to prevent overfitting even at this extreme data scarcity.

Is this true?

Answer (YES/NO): YES